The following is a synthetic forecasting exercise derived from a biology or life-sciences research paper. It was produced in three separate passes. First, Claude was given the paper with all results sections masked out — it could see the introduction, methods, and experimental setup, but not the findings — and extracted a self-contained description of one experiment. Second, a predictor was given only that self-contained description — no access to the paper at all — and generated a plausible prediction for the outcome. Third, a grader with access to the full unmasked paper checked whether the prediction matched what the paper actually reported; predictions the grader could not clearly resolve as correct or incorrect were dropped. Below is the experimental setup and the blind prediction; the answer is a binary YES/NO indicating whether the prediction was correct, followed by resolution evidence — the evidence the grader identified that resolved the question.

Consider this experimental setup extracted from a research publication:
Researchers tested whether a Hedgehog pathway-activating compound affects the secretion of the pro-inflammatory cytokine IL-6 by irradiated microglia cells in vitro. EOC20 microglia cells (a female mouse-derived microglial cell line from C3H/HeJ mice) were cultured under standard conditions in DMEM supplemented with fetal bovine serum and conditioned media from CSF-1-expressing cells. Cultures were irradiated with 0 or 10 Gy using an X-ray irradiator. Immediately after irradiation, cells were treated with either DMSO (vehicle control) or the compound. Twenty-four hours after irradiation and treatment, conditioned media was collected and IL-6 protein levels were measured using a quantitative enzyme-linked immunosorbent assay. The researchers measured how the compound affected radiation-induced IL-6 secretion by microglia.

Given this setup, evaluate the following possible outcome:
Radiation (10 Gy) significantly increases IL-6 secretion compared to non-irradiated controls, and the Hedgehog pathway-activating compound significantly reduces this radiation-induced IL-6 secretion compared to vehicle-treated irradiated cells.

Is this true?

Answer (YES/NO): YES